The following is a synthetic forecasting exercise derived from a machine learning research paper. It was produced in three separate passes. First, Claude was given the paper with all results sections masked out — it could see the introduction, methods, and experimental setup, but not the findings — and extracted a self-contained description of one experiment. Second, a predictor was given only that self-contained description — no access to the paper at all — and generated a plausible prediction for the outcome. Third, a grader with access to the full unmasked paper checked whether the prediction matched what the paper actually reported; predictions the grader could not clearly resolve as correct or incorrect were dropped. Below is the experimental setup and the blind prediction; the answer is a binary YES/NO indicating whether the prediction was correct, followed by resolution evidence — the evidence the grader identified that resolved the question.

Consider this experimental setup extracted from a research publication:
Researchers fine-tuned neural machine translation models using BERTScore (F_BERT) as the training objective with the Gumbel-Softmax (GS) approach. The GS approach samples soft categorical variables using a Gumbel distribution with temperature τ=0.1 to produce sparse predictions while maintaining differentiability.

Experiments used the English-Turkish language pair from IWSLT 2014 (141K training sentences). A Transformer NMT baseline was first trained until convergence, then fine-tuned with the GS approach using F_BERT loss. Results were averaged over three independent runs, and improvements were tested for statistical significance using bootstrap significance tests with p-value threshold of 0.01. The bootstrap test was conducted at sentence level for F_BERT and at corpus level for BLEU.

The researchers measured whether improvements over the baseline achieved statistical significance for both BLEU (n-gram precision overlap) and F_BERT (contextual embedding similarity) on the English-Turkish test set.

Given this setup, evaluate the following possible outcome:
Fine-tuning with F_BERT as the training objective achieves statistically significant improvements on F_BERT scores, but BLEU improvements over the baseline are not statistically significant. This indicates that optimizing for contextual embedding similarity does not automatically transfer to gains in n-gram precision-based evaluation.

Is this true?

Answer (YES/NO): NO